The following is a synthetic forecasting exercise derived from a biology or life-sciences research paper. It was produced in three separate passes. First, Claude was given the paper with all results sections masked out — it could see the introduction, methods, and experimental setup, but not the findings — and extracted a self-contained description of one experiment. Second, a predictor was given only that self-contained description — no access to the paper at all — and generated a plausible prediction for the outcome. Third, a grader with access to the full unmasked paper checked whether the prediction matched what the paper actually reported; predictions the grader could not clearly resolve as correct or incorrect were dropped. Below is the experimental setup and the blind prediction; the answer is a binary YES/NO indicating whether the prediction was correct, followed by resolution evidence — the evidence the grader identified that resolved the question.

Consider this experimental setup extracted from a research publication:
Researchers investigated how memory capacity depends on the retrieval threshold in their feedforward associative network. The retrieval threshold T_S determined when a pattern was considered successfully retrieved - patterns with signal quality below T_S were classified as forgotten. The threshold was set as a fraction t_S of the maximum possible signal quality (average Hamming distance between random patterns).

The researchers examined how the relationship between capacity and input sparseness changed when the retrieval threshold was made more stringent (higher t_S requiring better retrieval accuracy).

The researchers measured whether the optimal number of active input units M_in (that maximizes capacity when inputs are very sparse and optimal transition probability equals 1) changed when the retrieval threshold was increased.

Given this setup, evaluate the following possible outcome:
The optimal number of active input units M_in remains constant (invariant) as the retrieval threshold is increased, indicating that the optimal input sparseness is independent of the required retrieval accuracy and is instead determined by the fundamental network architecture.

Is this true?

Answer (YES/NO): NO